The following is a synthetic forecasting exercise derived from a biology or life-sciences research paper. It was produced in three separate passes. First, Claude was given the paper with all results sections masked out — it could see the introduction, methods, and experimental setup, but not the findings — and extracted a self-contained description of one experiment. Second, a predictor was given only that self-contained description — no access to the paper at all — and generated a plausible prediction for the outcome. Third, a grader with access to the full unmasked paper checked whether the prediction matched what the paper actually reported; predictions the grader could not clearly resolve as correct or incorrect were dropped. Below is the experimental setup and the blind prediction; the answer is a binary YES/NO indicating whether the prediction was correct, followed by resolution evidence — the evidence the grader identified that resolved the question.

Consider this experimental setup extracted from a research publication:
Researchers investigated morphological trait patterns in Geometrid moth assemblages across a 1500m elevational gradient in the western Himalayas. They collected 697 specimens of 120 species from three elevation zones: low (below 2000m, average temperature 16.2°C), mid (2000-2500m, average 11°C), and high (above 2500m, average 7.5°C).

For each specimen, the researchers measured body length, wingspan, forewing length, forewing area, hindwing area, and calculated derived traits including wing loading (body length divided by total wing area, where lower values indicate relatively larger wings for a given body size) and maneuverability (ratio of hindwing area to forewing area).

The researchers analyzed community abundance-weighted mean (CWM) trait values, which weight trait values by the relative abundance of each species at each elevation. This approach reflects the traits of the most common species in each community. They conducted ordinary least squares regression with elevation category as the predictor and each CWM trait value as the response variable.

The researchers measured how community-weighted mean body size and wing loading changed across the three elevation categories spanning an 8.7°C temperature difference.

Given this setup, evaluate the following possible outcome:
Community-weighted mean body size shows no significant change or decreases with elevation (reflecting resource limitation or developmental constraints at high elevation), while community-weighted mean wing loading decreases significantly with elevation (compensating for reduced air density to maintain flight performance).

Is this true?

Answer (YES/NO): NO